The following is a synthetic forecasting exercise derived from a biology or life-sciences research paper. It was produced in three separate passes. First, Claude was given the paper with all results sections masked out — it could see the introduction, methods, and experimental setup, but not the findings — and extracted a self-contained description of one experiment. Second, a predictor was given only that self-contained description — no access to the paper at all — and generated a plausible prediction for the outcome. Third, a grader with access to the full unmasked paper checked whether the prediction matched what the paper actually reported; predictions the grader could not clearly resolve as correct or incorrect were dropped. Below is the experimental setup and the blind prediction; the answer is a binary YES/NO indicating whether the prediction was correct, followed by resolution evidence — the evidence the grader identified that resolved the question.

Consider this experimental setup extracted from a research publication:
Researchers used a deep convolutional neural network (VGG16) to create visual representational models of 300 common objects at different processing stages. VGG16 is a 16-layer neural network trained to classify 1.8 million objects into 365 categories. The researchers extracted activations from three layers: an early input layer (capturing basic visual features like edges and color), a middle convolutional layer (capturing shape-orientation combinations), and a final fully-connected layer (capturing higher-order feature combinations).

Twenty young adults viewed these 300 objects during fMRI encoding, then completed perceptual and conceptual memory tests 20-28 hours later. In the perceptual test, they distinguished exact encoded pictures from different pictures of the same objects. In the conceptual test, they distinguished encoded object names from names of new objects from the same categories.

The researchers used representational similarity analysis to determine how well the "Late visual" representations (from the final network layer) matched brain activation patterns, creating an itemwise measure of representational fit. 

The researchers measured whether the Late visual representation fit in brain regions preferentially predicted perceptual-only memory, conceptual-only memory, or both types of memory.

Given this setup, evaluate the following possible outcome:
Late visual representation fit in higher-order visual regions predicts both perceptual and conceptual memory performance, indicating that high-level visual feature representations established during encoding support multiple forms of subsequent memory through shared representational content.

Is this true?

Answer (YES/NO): YES